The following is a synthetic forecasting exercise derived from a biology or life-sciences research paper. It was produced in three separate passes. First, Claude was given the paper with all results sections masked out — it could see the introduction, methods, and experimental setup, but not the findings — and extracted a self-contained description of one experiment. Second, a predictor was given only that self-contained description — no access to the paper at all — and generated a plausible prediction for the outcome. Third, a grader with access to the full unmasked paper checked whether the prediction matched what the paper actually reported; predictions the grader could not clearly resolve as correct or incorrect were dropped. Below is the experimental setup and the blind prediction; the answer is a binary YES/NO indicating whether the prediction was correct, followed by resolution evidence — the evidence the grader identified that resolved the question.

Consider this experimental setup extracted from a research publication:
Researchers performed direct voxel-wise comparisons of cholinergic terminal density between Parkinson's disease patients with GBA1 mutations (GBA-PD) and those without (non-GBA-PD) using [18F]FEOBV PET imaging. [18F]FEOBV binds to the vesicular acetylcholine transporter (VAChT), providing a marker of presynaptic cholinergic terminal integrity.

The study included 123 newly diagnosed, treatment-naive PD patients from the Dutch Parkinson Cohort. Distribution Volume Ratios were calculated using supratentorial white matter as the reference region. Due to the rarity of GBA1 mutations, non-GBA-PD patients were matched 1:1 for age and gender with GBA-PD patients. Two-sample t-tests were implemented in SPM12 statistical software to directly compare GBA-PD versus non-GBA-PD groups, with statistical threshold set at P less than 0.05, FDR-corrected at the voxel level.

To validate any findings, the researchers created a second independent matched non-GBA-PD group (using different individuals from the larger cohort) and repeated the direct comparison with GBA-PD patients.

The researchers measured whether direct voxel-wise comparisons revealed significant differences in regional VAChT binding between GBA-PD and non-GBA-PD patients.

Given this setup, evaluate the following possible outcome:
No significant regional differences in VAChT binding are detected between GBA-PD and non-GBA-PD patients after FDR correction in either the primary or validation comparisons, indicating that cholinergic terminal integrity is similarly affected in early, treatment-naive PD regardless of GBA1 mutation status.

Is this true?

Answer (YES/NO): NO